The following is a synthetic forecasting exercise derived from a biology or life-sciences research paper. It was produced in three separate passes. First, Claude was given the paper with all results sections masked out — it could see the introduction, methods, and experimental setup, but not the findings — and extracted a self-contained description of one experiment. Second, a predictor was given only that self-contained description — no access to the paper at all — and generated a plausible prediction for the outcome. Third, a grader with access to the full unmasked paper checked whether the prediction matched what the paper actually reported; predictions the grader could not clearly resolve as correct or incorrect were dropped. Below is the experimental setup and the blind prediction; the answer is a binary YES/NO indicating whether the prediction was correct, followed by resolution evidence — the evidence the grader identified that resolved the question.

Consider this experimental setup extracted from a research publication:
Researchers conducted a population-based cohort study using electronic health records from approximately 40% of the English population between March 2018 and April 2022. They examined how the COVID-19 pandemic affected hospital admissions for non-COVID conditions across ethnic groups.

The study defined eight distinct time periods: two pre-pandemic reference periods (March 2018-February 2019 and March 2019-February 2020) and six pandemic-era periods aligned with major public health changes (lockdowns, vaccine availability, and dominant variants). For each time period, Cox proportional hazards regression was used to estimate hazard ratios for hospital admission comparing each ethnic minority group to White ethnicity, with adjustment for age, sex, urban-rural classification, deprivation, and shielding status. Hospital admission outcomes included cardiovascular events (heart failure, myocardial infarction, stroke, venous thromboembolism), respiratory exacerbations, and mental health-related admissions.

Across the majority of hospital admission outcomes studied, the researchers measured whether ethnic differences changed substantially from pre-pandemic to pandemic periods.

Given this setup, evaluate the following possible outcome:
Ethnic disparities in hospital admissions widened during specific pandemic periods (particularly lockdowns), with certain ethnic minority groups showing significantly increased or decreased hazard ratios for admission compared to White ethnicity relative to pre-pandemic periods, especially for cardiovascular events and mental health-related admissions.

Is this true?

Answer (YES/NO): NO